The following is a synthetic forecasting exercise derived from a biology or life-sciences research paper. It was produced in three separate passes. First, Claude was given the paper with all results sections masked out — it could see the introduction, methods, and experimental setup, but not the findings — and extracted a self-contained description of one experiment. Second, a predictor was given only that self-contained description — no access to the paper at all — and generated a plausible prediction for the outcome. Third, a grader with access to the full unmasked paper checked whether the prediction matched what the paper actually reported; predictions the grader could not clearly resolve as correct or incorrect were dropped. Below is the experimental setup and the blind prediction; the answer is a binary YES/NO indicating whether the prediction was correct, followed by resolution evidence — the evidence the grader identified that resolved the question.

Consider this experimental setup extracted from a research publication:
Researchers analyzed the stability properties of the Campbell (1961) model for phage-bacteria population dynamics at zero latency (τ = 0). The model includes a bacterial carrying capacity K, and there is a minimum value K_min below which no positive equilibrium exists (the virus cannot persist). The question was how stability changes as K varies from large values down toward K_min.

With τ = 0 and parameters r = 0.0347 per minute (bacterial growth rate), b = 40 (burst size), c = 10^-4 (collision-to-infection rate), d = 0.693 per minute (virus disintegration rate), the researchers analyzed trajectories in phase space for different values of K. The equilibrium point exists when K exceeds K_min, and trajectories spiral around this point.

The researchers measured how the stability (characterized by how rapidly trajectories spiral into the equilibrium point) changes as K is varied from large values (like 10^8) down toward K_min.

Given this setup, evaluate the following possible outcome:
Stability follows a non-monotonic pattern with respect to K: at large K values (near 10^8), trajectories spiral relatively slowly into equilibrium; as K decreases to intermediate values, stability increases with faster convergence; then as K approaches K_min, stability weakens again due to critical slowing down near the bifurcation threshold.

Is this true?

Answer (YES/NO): NO